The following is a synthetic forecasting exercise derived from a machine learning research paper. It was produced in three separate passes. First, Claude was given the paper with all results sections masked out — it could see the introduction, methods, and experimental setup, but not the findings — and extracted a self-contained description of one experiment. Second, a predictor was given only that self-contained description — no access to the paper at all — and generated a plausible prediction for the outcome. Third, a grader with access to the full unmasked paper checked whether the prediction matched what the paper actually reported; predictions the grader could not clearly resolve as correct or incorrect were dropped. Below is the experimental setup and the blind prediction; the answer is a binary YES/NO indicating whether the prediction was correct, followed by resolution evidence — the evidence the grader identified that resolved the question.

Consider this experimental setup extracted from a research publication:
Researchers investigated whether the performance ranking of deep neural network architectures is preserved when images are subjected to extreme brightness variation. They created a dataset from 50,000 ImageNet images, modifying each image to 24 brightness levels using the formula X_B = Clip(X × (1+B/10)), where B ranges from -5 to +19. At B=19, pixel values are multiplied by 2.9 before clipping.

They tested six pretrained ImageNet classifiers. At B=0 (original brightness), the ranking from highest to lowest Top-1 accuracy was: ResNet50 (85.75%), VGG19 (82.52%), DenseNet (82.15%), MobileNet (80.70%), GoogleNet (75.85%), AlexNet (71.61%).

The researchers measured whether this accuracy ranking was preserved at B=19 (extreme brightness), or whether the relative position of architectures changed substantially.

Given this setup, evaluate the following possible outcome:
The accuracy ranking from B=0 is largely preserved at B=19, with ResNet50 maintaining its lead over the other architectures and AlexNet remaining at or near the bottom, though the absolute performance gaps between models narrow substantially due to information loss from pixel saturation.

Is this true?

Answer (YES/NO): NO